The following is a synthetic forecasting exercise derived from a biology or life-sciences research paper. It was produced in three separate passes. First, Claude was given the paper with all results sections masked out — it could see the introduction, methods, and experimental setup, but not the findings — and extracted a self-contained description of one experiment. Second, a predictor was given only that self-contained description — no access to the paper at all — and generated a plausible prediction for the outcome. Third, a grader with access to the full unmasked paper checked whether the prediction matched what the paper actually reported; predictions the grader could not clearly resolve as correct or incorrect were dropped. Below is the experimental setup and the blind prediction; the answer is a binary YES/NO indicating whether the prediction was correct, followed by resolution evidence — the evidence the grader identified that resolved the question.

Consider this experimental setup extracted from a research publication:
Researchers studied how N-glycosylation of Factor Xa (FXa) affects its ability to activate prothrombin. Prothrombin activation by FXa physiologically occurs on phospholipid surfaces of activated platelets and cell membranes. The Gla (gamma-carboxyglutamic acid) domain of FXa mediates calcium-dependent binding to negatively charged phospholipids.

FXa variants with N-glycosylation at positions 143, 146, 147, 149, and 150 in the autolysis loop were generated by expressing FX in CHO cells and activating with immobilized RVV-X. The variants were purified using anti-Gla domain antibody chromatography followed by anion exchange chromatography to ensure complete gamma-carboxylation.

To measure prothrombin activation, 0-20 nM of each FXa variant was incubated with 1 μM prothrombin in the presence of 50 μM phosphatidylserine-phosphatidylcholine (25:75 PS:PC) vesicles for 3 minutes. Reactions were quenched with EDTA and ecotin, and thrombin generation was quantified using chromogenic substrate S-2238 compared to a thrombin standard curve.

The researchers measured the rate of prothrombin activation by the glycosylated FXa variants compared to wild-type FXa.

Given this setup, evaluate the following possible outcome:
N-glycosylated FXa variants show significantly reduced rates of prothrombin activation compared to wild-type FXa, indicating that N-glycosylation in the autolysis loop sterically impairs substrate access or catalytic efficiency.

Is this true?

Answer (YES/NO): YES